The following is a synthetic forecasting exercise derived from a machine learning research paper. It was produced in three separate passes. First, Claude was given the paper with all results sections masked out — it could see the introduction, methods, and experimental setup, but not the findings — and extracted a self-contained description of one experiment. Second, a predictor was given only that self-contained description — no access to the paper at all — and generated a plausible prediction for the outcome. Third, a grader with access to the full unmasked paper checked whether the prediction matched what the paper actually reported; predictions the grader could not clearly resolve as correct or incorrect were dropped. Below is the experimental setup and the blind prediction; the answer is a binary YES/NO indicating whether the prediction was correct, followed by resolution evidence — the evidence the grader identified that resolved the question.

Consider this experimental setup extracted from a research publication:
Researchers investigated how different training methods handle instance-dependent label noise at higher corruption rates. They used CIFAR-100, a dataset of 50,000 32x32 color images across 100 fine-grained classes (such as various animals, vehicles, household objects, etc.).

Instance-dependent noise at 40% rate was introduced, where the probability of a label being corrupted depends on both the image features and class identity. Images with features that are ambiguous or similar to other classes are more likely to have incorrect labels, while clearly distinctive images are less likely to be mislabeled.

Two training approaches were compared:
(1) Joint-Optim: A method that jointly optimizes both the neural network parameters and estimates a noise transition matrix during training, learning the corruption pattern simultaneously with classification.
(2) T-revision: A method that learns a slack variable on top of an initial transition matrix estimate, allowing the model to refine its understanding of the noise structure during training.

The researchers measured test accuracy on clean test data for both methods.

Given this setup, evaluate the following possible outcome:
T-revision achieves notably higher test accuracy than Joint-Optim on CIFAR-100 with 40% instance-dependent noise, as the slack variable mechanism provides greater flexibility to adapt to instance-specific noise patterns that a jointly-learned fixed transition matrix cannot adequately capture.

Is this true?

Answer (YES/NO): NO